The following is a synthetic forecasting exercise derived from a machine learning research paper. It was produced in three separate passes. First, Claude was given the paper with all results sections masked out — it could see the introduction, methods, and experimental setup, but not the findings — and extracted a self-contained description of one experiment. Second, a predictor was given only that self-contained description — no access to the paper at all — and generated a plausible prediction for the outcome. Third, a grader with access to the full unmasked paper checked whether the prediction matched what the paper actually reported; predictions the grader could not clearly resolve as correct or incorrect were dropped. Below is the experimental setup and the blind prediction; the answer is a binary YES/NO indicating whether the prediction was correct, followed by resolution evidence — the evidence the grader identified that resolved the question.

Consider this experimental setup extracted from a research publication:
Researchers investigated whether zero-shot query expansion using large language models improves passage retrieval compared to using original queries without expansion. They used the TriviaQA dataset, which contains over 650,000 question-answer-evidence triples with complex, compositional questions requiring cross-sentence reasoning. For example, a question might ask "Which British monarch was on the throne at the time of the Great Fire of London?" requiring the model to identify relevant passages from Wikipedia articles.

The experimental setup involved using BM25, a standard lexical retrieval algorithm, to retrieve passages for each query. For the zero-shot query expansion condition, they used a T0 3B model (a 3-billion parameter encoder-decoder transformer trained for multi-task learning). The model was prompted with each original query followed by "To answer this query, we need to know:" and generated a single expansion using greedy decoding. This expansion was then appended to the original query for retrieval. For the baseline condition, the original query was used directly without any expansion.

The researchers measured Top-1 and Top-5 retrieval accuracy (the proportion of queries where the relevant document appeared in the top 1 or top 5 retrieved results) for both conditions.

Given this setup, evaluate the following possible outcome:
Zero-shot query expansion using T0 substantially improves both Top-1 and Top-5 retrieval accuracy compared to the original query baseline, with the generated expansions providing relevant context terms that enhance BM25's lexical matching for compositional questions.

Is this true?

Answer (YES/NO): NO